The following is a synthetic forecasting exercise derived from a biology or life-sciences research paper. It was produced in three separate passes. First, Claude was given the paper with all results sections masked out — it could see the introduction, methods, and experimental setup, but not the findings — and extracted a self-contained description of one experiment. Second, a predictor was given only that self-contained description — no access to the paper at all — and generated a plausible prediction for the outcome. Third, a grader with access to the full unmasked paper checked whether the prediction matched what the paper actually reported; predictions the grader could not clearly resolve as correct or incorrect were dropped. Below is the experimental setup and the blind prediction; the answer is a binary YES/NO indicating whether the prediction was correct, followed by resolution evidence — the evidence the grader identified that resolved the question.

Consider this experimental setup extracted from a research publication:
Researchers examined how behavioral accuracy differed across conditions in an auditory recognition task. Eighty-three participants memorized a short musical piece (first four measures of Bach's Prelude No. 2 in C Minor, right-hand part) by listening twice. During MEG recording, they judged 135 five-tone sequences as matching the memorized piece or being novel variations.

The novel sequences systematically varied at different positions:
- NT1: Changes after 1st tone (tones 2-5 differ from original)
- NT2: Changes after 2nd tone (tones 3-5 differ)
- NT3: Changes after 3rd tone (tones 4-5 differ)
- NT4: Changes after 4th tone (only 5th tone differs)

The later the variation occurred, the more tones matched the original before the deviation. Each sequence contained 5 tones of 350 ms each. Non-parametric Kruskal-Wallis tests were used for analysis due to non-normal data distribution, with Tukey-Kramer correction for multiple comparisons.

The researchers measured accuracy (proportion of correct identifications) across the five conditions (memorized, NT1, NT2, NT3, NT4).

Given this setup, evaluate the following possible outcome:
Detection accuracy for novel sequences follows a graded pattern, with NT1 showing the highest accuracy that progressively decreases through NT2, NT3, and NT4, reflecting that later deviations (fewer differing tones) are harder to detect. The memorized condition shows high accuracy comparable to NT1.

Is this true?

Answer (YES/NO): NO